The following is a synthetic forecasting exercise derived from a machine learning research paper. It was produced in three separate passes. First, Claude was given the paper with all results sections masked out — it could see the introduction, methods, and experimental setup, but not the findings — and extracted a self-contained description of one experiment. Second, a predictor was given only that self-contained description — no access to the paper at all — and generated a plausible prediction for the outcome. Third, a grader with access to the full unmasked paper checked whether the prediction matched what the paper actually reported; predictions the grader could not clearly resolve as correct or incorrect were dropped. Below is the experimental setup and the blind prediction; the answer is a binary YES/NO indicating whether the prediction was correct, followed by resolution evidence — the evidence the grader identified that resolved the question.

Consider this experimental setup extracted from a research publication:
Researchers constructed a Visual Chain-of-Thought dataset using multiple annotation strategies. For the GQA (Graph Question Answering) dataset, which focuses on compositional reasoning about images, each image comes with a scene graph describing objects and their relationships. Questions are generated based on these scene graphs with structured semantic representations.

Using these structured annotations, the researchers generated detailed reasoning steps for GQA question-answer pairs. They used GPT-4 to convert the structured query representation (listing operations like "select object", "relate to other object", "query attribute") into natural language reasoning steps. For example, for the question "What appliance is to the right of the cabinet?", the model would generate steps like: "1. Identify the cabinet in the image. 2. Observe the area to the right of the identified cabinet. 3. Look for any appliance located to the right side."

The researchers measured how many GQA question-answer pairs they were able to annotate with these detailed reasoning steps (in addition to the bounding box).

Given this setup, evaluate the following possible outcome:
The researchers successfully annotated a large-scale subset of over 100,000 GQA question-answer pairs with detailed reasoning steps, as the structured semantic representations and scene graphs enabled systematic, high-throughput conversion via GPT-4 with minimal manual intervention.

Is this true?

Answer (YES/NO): NO